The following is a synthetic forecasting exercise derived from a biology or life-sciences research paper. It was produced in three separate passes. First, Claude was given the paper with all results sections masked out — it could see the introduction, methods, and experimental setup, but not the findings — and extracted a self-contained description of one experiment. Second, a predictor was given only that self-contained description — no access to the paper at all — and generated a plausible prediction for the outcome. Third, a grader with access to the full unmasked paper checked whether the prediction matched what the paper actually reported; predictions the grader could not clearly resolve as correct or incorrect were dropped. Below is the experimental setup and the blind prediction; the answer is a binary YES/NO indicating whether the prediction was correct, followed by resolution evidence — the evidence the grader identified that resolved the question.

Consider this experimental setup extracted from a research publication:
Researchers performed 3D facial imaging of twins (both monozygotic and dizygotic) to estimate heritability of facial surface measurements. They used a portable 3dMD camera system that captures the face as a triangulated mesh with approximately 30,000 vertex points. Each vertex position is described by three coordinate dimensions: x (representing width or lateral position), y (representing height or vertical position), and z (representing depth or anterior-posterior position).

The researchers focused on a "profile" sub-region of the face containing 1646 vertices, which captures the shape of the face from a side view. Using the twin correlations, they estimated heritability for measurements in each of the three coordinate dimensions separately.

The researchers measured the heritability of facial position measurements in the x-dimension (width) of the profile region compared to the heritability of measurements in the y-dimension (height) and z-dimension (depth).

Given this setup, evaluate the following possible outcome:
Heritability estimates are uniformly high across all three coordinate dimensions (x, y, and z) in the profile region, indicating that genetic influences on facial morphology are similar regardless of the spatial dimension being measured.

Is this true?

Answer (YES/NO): NO